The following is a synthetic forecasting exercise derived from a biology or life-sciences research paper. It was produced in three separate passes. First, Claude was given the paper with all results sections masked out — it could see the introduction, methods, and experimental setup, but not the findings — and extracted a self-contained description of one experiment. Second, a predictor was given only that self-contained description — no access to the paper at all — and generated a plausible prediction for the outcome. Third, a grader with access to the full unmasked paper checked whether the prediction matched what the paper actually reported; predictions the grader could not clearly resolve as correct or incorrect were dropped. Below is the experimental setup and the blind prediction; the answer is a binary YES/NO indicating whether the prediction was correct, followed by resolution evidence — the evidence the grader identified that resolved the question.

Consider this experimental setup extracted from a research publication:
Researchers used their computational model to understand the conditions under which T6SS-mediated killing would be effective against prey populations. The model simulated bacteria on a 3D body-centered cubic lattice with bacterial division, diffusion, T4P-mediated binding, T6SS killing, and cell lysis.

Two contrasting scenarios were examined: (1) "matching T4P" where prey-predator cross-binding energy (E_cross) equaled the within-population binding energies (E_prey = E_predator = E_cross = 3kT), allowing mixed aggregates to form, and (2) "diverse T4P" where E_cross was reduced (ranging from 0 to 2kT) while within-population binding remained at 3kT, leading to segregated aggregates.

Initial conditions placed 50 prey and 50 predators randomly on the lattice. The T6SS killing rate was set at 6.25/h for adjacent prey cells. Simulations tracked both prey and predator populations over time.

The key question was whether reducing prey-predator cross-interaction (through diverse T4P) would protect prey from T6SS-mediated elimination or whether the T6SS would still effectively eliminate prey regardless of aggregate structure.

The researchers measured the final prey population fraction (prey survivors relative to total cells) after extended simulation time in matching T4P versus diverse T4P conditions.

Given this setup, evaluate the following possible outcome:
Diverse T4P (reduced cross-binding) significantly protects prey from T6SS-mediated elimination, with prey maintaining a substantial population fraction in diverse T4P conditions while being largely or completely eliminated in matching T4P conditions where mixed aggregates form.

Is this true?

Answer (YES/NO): YES